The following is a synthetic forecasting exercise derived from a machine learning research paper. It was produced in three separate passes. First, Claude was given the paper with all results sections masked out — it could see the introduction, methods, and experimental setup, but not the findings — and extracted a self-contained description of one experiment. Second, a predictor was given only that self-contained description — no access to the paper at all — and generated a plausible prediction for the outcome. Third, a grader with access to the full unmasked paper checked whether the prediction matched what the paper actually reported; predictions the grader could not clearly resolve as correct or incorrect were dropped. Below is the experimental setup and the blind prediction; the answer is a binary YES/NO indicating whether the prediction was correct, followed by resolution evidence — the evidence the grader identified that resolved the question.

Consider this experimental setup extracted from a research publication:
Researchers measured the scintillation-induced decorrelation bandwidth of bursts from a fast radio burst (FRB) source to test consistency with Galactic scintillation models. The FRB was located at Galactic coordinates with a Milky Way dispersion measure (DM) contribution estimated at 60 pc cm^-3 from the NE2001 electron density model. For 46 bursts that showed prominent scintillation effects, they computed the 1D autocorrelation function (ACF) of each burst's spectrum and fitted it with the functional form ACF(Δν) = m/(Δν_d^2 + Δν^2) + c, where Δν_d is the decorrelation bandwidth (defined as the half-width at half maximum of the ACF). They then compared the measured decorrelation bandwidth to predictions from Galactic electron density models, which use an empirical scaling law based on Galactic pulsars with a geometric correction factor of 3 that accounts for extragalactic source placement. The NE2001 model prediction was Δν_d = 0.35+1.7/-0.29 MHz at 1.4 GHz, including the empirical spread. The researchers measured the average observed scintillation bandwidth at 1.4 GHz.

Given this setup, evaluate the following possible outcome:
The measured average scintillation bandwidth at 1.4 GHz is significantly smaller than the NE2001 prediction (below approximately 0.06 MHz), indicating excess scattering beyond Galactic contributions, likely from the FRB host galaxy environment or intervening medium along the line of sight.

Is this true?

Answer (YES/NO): NO